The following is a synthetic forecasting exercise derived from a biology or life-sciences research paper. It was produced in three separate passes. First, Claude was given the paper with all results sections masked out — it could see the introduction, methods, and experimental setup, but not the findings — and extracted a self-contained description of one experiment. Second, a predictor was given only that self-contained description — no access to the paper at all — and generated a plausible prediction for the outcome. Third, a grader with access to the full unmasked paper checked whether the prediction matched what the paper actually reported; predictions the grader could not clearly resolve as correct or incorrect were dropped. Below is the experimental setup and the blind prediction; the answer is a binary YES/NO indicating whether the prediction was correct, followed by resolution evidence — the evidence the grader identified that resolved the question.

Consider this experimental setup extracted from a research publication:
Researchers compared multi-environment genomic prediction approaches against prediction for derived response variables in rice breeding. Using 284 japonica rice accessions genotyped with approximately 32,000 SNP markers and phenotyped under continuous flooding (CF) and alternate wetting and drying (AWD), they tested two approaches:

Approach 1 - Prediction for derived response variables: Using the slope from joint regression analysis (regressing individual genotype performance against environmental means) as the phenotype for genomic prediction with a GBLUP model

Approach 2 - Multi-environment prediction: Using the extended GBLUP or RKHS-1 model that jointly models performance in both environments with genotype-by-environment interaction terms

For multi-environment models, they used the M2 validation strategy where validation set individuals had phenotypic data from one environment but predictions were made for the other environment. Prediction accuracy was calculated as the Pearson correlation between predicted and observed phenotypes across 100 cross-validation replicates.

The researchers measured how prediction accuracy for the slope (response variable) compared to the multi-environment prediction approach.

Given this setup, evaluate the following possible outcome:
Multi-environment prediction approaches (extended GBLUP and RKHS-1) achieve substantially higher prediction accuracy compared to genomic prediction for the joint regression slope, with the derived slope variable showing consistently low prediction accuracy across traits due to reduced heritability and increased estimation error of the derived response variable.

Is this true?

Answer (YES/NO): NO